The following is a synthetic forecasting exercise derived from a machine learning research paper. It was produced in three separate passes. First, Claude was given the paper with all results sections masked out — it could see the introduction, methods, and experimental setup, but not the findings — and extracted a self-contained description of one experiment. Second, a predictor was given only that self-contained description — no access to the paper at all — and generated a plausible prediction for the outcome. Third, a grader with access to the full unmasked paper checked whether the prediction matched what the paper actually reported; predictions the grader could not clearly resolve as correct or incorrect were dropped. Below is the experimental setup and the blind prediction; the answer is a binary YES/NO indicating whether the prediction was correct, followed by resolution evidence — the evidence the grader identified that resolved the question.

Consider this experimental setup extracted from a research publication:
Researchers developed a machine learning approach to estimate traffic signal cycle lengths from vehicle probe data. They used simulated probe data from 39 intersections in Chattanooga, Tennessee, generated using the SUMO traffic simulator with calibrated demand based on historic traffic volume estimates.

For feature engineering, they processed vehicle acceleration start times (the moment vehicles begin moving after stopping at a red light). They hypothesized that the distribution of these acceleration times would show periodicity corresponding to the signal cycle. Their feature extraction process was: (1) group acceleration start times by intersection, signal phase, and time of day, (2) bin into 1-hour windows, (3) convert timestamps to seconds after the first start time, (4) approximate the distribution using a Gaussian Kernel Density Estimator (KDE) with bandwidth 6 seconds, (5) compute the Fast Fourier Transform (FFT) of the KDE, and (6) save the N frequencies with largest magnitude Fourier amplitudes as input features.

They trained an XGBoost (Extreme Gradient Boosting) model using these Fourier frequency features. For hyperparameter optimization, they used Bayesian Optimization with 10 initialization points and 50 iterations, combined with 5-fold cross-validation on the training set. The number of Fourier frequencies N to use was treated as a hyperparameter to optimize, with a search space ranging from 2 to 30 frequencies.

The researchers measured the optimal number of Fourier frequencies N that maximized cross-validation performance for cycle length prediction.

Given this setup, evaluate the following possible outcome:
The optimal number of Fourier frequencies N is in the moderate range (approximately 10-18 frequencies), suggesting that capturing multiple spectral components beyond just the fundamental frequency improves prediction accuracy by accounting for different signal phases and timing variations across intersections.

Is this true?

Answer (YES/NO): NO